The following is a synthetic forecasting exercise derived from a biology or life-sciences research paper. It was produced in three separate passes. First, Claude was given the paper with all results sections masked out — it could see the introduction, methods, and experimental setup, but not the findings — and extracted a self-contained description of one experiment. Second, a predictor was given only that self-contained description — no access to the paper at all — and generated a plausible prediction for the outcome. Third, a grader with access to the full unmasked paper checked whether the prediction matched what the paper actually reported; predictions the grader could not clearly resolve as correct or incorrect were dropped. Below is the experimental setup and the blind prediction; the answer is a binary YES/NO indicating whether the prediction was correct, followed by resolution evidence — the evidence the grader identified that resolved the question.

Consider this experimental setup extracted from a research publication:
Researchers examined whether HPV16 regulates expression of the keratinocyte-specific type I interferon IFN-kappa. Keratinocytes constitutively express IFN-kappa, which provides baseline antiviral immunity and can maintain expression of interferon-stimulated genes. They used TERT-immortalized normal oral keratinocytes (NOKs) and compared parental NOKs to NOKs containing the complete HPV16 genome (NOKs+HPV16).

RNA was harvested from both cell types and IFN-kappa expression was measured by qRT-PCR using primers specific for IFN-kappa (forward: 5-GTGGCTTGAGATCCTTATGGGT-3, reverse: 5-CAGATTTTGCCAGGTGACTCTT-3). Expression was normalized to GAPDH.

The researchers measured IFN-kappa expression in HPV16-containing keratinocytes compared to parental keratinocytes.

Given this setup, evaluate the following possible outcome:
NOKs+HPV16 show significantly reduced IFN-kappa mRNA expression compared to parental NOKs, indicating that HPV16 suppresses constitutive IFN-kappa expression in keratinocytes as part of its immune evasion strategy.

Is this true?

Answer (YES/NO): YES